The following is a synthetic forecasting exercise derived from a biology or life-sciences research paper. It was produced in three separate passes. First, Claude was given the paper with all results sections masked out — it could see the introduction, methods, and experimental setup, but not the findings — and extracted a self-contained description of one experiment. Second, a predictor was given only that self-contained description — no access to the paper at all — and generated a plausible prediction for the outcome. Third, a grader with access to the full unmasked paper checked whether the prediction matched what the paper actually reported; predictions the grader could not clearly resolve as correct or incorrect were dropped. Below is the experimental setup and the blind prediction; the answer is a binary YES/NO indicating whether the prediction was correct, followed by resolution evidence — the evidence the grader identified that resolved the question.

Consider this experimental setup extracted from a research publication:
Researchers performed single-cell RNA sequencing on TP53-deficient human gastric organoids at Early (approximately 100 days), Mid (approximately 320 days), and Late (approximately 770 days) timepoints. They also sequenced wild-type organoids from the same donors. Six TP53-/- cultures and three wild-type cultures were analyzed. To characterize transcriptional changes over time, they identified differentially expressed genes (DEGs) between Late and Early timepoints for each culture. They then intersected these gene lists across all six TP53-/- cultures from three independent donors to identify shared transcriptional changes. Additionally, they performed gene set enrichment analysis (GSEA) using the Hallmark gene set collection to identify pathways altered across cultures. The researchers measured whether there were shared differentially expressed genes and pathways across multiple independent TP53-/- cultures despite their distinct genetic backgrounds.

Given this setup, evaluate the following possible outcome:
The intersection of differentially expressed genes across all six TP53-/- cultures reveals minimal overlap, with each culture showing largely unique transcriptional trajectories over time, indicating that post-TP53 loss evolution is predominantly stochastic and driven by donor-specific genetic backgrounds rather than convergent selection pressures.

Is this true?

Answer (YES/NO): NO